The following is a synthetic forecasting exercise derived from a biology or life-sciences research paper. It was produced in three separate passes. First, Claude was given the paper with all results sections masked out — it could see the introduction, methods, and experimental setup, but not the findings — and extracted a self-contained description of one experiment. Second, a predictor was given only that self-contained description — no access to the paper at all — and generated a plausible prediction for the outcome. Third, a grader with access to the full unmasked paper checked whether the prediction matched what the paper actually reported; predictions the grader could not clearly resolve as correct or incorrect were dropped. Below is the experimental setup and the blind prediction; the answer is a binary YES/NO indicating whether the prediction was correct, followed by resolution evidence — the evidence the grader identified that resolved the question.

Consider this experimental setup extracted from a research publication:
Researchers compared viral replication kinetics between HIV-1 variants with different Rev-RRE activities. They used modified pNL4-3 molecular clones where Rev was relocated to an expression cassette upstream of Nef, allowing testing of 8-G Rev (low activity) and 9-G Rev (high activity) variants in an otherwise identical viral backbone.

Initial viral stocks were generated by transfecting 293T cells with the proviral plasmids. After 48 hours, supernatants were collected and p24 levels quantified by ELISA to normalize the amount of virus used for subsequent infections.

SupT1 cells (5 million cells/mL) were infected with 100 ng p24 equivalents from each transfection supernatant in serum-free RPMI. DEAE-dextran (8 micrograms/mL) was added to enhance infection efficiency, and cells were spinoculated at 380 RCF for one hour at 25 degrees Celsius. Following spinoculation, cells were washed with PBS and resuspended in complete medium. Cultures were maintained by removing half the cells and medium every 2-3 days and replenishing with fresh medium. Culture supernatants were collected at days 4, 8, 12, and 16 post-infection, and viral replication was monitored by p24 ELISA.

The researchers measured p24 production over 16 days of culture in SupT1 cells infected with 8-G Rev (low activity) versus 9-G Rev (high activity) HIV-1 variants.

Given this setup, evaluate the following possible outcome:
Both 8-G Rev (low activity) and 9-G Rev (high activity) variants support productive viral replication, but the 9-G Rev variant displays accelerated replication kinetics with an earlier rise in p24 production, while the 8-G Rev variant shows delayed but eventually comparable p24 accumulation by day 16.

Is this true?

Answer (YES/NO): NO